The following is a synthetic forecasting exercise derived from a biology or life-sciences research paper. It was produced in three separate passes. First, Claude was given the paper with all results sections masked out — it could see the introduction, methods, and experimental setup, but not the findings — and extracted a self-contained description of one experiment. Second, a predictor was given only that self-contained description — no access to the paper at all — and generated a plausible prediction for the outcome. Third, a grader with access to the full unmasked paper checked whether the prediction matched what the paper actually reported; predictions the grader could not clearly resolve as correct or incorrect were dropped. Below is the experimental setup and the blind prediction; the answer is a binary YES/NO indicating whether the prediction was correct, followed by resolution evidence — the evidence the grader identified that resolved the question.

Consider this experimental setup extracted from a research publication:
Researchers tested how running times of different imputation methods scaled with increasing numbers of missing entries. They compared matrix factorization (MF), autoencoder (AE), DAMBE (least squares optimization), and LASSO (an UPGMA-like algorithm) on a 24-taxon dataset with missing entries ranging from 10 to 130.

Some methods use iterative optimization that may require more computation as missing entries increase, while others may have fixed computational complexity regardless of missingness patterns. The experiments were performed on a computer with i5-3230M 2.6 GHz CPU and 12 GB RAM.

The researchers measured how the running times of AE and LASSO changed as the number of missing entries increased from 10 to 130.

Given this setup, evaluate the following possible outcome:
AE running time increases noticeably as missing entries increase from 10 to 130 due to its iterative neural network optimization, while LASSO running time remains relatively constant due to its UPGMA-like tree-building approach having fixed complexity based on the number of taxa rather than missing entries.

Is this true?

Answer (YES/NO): NO